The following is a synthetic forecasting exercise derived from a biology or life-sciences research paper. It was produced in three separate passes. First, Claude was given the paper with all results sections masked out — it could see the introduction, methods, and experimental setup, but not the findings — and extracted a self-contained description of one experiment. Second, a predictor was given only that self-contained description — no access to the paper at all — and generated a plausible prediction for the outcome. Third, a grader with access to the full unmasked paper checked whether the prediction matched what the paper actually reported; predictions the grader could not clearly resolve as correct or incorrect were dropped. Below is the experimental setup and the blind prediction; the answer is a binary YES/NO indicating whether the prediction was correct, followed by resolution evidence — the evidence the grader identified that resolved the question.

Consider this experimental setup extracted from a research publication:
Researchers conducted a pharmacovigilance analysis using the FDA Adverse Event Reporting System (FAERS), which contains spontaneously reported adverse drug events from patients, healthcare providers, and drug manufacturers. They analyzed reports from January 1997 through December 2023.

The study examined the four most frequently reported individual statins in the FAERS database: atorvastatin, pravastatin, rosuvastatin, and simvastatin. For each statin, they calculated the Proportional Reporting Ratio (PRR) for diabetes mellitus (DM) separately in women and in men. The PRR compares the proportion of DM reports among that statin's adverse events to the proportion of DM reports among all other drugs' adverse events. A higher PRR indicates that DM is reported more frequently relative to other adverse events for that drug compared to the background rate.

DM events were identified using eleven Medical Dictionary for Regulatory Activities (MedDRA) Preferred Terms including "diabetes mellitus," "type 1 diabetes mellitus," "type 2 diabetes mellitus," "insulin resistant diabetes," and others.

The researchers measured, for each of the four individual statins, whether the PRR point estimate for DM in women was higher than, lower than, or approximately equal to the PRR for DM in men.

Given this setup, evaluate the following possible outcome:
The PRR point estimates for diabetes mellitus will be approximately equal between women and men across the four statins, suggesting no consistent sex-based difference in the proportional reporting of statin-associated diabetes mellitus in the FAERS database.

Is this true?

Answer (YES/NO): NO